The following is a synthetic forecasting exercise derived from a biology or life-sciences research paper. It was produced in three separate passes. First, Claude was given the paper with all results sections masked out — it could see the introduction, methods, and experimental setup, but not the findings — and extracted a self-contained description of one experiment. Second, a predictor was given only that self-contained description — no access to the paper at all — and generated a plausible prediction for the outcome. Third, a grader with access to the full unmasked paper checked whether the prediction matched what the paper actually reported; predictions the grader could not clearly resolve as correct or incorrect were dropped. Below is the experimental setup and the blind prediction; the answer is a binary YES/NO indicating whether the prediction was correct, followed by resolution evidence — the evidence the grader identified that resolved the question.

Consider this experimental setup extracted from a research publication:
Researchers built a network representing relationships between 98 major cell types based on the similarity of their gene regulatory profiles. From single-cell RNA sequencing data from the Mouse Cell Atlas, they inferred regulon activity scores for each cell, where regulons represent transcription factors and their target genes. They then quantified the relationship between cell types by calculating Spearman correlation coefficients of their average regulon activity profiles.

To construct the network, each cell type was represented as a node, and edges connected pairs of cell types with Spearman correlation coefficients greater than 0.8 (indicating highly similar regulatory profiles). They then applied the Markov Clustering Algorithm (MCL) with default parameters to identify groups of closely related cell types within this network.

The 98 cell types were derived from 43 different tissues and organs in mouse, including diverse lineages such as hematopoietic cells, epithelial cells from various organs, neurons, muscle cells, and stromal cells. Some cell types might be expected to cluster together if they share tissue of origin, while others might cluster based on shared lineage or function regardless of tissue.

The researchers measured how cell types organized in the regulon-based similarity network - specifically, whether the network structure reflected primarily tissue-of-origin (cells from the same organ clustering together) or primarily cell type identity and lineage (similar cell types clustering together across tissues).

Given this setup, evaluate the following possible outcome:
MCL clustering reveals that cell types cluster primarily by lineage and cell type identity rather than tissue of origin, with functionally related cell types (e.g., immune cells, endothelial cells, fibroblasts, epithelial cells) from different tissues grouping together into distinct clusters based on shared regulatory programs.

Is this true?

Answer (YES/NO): YES